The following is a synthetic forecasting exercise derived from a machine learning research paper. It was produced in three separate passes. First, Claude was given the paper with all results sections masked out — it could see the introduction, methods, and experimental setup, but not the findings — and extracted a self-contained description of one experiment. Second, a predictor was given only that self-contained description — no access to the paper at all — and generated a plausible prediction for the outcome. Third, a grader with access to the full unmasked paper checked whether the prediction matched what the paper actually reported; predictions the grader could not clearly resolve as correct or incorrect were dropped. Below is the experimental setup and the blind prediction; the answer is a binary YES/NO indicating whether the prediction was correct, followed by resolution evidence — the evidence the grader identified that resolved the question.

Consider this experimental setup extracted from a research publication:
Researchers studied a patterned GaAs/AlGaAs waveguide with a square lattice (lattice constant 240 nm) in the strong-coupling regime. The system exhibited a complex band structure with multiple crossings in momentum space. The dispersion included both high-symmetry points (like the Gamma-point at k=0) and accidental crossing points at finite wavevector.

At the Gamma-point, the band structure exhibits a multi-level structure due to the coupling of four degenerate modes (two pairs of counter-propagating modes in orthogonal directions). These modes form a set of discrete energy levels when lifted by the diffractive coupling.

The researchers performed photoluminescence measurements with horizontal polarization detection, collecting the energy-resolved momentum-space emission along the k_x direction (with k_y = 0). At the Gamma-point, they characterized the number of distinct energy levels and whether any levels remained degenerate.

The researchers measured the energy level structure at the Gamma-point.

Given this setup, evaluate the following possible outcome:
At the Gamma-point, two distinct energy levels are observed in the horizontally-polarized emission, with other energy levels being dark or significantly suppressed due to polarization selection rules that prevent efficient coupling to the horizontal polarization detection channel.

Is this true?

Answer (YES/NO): NO